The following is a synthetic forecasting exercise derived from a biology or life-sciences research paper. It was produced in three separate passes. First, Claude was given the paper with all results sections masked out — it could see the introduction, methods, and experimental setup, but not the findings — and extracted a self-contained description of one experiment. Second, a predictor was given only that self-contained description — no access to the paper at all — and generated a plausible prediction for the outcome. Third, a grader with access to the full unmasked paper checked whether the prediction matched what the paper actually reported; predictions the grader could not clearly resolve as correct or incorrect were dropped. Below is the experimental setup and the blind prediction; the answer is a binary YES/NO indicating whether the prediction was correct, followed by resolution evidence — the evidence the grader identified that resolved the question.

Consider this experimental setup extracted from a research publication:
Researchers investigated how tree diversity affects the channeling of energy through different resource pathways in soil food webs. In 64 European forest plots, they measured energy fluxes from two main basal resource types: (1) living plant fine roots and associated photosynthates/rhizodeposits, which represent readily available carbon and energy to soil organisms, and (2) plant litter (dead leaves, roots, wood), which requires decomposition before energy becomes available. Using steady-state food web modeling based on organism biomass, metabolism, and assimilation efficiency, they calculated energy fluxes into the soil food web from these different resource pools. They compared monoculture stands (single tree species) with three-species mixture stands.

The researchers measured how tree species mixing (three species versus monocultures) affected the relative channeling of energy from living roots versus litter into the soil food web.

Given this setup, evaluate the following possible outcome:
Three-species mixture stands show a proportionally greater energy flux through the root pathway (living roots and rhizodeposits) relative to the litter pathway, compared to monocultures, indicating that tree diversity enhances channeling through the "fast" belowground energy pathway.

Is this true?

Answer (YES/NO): NO